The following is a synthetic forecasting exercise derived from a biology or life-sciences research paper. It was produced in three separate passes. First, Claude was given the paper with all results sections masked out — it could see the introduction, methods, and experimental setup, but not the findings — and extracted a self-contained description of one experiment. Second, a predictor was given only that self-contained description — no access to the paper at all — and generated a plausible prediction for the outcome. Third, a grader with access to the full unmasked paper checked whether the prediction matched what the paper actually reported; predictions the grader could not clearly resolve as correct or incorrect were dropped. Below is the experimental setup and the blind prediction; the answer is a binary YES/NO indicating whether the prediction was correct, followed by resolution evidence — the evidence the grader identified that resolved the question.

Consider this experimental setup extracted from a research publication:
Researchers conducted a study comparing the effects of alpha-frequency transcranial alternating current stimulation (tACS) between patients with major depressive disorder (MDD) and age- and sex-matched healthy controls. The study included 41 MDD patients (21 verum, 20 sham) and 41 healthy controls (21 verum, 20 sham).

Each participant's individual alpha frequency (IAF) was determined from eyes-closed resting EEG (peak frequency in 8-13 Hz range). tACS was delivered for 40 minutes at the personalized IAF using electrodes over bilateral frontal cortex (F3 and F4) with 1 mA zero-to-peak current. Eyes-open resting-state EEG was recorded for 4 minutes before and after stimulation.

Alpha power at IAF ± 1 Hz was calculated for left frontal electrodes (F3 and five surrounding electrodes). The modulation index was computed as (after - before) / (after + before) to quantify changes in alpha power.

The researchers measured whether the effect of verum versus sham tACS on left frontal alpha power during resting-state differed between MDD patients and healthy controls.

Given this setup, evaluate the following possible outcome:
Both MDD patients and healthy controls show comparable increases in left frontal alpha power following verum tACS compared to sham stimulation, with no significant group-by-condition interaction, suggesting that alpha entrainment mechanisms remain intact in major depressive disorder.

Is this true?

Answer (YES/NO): NO